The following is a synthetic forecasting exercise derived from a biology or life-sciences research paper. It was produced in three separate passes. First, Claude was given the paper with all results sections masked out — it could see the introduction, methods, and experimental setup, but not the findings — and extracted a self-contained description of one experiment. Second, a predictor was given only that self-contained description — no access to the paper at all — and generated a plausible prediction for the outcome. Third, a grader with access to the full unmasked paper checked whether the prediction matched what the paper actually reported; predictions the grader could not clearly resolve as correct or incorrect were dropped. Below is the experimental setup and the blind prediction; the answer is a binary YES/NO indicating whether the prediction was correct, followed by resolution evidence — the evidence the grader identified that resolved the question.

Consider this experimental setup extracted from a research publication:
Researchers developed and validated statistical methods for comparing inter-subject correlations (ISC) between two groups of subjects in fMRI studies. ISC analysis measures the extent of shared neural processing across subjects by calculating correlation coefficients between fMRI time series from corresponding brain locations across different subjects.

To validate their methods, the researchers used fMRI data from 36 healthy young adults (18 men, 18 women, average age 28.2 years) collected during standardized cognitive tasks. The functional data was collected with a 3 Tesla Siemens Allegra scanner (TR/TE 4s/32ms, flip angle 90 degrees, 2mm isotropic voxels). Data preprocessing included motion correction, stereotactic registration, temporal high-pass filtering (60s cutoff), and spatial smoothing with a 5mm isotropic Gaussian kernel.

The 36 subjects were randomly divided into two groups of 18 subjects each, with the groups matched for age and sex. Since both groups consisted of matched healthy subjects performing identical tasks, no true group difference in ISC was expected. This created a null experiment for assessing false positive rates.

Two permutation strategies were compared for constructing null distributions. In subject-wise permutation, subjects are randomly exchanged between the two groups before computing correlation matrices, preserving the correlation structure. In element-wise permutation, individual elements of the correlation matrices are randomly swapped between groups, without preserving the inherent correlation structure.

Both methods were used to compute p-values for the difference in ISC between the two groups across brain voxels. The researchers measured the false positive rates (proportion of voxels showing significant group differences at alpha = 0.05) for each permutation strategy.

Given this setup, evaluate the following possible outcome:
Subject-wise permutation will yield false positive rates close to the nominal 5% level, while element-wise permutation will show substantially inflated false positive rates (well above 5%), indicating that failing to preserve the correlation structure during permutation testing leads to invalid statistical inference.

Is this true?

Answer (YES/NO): YES